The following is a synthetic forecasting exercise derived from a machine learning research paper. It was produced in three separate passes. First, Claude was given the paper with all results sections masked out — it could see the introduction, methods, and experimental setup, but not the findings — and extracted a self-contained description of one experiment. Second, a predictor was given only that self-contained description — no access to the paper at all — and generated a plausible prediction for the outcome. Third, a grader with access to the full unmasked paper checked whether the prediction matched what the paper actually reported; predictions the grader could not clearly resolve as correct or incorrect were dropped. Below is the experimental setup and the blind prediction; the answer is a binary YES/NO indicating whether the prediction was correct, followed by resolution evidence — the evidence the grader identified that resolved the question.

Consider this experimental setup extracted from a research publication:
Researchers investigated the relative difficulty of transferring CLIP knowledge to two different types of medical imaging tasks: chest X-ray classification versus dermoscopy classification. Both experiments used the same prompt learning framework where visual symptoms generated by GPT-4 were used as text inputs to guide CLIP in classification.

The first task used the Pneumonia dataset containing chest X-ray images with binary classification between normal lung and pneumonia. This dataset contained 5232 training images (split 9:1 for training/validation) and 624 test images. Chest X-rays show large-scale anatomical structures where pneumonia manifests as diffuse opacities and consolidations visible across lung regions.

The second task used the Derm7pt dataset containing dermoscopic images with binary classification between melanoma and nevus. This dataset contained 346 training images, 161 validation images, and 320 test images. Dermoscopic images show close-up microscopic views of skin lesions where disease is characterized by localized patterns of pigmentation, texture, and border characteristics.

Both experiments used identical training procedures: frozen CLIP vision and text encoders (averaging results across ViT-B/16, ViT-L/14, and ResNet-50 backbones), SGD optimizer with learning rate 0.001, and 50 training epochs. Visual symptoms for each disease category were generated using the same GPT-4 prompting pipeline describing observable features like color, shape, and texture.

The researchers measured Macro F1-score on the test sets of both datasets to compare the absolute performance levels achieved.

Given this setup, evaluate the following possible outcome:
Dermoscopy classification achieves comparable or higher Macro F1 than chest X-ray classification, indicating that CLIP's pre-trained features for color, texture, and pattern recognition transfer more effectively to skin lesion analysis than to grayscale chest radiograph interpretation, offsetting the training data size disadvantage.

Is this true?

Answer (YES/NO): NO